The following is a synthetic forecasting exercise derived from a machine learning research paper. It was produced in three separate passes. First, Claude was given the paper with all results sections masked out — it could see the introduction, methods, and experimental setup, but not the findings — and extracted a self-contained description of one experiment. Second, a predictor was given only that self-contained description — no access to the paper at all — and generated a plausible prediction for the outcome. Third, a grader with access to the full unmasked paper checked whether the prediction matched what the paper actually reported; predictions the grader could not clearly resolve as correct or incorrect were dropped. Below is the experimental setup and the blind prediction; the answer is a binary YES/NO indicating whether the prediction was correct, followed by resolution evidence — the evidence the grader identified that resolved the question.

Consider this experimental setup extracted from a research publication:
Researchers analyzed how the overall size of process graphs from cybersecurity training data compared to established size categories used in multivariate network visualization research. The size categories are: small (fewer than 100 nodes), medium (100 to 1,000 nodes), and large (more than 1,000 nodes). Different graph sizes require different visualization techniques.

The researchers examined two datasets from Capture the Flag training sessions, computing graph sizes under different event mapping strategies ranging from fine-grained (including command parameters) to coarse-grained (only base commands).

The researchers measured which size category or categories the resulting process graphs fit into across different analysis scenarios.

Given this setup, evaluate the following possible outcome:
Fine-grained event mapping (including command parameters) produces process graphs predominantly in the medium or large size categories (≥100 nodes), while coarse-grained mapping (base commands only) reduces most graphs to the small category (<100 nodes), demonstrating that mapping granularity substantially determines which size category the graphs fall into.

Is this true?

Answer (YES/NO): NO